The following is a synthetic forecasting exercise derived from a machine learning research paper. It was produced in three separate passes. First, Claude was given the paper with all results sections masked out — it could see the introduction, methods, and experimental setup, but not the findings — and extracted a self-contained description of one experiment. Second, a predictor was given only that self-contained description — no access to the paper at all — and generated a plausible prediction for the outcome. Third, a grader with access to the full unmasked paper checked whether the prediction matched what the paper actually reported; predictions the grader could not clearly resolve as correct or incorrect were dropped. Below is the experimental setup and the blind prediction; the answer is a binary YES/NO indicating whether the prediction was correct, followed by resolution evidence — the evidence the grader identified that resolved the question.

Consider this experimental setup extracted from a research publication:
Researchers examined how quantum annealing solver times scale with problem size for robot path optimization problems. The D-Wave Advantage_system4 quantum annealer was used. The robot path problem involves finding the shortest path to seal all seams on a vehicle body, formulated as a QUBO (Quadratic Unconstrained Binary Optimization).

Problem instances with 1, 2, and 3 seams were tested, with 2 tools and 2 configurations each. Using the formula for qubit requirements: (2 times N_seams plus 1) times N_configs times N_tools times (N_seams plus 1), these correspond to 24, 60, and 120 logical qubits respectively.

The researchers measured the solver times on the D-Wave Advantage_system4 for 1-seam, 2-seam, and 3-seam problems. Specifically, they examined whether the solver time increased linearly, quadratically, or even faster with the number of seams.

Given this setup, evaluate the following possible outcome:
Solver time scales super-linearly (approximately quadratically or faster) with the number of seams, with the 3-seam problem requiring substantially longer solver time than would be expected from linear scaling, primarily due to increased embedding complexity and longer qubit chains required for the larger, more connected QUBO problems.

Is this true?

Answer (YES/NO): NO